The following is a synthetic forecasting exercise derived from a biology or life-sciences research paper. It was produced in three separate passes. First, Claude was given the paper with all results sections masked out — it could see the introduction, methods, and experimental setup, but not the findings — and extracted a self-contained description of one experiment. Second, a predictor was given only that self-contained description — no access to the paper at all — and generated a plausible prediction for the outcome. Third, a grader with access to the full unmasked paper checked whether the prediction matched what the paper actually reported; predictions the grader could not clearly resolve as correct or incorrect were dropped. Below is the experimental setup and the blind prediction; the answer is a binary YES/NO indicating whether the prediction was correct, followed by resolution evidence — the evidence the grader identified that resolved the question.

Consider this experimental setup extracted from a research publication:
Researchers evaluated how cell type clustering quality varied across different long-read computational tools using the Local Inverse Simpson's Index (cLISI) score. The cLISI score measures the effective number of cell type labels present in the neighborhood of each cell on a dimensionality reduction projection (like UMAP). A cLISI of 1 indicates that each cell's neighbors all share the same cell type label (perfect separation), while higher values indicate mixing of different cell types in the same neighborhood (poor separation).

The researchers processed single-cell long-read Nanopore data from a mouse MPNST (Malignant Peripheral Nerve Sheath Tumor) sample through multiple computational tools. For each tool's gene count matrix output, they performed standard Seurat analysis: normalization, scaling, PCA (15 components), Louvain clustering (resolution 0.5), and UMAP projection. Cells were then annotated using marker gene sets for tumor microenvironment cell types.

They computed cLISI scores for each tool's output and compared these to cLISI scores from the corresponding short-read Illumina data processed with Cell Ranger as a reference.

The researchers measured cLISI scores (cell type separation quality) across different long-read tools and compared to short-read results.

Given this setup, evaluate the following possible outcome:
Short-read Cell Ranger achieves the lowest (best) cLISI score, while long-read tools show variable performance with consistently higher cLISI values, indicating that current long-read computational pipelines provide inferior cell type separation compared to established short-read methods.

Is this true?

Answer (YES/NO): NO